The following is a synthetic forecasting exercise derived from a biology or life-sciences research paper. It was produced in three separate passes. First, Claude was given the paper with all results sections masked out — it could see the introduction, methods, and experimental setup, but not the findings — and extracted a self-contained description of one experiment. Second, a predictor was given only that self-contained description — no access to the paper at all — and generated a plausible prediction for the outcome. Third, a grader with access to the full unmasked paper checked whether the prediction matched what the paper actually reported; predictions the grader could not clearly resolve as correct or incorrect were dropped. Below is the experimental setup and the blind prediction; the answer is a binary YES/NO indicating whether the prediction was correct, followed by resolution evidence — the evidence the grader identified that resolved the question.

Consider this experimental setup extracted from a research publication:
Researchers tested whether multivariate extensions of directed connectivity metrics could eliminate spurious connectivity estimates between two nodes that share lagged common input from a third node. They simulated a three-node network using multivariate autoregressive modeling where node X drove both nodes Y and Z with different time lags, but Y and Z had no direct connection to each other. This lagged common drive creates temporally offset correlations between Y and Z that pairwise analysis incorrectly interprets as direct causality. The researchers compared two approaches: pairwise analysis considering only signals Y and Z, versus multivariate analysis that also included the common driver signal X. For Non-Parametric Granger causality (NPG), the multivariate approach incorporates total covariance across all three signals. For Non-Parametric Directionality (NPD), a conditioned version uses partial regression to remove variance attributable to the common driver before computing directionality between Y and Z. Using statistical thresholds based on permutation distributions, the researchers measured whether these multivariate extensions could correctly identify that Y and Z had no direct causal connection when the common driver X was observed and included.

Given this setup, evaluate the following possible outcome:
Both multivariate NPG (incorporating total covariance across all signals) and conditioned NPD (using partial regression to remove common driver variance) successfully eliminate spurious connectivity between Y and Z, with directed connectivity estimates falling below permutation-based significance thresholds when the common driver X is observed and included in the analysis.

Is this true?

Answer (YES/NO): YES